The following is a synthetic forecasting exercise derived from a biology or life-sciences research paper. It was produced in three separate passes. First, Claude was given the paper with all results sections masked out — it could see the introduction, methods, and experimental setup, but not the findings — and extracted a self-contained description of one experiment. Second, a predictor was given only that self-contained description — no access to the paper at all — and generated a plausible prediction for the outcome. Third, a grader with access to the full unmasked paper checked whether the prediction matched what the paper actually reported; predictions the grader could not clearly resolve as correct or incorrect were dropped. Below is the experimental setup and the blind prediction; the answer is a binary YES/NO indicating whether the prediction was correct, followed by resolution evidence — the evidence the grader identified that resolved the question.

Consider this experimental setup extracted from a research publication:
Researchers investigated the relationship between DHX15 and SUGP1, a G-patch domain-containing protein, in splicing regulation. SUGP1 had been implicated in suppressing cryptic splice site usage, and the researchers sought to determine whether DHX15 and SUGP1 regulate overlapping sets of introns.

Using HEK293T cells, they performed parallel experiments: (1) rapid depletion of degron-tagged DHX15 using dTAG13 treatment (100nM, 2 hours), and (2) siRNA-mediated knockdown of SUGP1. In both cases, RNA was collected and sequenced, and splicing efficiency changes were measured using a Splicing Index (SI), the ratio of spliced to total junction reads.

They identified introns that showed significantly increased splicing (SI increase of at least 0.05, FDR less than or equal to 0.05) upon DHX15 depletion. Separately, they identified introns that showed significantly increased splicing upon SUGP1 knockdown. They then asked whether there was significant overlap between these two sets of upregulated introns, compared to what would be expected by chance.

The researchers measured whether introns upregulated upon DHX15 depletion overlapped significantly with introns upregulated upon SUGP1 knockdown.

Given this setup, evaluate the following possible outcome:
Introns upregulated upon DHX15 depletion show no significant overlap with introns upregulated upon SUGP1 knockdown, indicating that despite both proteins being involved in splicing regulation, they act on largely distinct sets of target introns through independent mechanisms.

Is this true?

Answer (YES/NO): NO